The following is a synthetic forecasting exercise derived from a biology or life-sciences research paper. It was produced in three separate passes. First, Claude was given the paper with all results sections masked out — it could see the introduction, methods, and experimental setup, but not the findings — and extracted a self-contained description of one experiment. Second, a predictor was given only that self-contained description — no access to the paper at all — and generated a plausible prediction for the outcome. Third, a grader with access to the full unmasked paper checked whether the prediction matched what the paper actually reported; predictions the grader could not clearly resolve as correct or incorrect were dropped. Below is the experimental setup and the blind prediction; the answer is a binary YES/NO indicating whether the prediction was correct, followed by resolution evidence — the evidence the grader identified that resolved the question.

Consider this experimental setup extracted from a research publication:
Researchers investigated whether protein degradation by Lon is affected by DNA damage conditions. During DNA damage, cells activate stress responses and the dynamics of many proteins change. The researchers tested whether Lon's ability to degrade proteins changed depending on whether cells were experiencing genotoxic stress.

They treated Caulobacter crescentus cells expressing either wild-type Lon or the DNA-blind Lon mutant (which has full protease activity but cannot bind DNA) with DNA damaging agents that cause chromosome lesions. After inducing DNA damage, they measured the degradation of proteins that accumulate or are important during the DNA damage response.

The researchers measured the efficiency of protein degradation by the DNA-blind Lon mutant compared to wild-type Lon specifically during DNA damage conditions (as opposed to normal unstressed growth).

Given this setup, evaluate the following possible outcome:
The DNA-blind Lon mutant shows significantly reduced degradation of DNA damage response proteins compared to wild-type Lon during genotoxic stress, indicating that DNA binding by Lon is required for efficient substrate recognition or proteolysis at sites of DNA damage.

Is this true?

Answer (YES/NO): YES